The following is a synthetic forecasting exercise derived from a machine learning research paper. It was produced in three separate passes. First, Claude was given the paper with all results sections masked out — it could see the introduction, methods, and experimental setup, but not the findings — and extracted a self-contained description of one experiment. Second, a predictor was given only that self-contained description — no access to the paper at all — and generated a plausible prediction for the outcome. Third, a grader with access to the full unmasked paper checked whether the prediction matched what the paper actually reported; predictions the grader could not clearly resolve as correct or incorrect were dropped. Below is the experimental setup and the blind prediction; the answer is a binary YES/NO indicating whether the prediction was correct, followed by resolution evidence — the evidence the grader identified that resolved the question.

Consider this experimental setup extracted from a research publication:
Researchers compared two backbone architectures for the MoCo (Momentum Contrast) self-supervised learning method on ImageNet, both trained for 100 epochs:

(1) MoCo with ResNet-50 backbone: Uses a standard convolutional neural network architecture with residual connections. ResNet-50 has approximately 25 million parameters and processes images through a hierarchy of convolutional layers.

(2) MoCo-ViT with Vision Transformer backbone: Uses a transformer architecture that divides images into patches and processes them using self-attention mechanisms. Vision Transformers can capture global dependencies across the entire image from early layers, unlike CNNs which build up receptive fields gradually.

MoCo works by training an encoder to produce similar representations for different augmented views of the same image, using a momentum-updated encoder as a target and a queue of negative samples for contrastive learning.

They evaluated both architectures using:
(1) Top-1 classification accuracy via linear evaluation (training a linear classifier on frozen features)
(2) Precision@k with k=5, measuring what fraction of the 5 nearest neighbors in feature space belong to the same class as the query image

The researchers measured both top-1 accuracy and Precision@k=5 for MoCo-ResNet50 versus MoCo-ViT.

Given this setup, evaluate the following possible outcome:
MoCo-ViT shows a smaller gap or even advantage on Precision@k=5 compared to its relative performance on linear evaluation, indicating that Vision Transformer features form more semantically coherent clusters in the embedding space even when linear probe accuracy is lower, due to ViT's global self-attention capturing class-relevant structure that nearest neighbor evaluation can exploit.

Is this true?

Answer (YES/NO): NO